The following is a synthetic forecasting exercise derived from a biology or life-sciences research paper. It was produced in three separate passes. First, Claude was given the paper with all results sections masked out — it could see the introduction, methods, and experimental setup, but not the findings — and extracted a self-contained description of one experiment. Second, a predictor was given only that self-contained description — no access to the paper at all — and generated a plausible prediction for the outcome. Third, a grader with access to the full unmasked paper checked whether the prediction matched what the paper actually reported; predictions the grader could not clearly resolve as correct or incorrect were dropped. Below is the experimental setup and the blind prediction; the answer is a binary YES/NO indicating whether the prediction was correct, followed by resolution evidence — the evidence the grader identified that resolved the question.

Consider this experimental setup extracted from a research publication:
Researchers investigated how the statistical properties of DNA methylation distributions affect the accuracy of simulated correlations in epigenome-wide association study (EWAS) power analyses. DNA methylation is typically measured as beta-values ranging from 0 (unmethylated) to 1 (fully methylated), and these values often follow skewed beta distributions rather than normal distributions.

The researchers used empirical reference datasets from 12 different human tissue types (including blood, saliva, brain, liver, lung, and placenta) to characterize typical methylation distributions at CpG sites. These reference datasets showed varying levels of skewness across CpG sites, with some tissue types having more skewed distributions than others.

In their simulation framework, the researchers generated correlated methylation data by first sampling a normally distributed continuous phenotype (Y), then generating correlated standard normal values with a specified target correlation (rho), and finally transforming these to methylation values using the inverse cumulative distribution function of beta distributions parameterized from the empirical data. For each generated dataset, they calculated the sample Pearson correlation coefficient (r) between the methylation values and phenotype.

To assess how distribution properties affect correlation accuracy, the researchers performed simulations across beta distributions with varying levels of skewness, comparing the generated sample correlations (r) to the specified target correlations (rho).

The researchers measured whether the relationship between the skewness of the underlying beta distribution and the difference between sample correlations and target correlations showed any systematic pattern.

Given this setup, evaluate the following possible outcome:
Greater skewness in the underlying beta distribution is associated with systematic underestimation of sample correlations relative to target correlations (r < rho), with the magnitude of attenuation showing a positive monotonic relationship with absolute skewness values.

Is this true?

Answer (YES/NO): YES